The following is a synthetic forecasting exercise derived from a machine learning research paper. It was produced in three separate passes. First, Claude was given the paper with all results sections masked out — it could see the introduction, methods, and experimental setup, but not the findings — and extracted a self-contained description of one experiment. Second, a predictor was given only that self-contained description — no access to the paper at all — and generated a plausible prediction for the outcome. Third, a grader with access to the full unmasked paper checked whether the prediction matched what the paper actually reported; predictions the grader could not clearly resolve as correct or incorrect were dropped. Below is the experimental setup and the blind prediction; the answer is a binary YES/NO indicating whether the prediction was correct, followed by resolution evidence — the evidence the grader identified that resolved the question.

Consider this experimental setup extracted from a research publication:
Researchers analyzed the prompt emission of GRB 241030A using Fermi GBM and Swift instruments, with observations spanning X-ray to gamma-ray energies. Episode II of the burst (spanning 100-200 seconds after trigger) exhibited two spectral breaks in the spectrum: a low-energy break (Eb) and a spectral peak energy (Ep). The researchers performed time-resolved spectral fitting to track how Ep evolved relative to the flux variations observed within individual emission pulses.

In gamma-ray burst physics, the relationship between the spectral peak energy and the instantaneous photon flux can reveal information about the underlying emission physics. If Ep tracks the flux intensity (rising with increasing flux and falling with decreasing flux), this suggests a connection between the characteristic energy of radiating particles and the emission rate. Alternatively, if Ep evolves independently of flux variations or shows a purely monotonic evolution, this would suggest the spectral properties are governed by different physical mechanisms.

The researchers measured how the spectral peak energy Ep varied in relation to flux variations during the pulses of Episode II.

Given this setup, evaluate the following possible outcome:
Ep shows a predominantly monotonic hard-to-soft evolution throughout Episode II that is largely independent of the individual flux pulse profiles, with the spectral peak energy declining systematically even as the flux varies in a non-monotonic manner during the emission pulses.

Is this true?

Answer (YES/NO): NO